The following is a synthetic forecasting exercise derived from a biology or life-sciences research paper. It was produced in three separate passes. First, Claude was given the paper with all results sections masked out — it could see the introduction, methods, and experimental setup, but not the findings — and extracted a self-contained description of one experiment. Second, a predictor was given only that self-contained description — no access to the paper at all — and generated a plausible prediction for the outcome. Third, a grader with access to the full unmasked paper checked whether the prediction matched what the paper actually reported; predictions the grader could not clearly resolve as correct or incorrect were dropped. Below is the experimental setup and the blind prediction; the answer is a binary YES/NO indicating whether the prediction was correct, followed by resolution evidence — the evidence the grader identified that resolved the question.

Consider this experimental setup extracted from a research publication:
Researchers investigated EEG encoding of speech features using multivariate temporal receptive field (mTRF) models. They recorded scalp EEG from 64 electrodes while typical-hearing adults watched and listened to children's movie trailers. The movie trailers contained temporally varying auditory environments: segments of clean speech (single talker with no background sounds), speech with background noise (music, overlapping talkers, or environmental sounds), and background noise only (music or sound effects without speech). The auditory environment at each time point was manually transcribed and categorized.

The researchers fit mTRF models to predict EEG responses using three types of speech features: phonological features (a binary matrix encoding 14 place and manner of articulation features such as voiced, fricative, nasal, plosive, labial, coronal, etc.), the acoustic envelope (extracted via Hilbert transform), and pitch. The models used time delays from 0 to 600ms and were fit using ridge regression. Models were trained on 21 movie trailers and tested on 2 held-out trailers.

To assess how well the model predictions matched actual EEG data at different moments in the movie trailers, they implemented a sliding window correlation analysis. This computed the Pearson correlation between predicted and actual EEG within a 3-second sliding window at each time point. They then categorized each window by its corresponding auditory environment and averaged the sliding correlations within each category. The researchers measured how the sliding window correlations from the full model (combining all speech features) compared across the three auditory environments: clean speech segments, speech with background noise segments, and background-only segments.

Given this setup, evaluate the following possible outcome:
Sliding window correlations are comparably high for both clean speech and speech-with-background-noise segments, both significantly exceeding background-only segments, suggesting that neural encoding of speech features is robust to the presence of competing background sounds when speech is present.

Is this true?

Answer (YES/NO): NO